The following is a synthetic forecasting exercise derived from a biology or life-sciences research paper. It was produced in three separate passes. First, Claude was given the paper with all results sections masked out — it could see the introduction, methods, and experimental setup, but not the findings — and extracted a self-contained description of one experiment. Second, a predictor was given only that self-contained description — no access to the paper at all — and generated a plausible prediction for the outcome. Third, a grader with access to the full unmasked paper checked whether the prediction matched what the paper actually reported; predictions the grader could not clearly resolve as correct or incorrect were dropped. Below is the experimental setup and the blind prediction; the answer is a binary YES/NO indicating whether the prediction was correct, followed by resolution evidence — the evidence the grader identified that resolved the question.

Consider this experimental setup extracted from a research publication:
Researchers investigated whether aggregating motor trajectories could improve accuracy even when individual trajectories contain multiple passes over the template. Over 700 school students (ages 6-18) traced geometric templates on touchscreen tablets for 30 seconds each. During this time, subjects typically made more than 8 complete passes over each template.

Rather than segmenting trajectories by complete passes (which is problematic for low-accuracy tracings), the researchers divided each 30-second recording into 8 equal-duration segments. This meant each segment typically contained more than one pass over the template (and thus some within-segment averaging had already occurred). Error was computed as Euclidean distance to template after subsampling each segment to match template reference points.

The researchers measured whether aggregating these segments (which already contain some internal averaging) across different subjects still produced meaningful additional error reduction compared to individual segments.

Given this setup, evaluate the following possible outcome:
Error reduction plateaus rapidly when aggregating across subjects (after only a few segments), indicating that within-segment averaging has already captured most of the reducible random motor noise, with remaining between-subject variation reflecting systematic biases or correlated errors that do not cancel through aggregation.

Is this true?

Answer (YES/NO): NO